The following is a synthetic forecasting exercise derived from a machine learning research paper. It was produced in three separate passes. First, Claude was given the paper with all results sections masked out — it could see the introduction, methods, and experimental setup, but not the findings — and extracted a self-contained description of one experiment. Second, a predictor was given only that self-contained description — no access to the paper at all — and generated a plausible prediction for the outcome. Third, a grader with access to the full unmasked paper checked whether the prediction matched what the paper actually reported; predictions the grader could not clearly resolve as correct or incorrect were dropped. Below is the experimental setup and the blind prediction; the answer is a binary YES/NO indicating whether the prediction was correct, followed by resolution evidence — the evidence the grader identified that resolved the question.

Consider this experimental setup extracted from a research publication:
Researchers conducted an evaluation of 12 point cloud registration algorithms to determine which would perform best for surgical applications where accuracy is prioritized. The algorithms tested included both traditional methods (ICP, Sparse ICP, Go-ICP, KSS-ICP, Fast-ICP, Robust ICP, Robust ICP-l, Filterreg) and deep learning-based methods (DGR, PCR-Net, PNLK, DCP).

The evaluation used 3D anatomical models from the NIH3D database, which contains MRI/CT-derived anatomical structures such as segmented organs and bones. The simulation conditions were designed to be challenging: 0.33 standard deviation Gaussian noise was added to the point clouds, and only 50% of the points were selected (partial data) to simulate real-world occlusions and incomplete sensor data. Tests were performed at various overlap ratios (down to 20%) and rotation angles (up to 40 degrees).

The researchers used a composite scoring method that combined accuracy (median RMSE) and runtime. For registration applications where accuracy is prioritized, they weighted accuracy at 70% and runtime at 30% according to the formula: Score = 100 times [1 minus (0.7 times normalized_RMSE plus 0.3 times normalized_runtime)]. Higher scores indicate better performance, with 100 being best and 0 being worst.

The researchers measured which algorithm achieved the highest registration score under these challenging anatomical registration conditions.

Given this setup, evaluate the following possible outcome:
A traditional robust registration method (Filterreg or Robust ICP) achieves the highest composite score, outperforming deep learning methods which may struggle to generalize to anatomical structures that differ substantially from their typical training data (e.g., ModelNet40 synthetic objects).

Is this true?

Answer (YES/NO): NO